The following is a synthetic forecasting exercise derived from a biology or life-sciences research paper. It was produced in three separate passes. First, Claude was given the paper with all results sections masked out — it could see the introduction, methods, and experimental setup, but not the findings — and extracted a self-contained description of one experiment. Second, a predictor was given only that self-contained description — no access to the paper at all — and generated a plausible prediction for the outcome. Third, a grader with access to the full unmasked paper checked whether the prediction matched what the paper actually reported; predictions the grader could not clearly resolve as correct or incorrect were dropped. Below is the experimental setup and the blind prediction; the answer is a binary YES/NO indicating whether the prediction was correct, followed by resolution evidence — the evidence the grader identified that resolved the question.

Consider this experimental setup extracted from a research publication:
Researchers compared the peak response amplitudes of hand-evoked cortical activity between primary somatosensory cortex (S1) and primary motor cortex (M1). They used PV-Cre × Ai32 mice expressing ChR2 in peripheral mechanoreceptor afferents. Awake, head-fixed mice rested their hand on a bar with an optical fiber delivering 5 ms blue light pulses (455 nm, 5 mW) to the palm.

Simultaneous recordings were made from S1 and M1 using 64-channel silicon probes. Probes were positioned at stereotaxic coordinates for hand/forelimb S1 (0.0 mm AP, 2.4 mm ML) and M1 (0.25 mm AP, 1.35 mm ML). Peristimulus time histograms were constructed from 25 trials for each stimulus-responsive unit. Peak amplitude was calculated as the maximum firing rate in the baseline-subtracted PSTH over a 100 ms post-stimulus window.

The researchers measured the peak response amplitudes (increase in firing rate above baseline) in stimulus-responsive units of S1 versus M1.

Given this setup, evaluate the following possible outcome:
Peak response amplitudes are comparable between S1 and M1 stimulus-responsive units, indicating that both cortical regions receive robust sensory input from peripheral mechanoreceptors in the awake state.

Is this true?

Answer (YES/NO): NO